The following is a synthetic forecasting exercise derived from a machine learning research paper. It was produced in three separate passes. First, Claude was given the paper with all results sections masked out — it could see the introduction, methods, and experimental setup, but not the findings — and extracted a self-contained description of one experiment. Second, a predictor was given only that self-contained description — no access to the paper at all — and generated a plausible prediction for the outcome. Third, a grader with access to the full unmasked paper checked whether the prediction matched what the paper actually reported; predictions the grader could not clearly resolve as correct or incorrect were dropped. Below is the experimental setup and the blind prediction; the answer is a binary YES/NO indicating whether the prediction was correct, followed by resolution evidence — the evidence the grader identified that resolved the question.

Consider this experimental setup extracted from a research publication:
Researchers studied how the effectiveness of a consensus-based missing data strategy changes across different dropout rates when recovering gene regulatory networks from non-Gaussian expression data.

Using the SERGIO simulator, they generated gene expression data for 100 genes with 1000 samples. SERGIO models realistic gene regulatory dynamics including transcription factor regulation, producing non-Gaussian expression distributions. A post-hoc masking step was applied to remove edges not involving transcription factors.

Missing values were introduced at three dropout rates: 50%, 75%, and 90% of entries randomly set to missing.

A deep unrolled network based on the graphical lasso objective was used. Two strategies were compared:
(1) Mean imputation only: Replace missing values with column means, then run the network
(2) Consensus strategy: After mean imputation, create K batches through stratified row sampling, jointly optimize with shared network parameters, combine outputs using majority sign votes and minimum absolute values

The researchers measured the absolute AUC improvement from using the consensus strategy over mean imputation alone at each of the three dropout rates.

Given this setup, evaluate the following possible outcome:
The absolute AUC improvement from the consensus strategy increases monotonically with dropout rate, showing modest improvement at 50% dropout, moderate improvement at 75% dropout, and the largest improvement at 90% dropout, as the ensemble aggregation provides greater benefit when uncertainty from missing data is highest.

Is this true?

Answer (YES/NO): YES